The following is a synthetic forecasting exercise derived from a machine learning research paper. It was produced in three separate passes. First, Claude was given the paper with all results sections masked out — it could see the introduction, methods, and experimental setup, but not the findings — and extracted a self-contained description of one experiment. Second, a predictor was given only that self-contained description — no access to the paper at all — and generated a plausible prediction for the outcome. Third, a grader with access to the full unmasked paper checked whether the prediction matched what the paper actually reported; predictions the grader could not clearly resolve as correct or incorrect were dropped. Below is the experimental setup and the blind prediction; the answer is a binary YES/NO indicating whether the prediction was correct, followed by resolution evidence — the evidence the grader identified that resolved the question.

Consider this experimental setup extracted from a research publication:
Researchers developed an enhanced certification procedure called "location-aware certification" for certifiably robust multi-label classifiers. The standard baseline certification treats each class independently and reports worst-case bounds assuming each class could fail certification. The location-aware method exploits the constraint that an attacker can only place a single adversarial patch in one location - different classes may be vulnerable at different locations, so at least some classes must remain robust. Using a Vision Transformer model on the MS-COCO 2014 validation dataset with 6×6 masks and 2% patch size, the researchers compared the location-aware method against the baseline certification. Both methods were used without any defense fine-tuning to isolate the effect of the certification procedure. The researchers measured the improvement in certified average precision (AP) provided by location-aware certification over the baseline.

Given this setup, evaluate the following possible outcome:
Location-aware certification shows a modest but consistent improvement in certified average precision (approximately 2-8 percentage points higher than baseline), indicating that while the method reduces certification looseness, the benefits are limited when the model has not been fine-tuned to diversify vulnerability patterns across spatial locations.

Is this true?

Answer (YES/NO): YES